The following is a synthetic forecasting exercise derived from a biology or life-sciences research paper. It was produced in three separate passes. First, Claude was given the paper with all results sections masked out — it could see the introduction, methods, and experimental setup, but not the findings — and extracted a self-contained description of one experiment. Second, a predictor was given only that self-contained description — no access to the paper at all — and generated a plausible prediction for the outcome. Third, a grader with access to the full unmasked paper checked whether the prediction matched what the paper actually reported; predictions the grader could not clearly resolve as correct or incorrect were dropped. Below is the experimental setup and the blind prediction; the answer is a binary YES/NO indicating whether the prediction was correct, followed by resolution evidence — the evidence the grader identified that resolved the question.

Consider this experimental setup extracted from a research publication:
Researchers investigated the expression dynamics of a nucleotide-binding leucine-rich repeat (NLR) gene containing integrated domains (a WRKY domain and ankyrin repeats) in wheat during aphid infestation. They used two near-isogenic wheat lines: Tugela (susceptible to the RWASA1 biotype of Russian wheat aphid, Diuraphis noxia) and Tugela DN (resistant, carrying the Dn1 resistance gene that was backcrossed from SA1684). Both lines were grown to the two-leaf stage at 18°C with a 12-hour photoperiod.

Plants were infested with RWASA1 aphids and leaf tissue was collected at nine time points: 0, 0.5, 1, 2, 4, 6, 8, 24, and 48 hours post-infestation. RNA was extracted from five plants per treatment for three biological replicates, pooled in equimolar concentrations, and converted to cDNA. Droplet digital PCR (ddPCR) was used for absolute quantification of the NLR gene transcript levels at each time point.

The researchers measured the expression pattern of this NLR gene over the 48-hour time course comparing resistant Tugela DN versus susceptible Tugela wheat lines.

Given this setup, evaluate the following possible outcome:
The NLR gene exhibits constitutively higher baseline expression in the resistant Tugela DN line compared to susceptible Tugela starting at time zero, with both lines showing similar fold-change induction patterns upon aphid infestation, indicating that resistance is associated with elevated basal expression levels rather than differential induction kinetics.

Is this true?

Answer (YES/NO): NO